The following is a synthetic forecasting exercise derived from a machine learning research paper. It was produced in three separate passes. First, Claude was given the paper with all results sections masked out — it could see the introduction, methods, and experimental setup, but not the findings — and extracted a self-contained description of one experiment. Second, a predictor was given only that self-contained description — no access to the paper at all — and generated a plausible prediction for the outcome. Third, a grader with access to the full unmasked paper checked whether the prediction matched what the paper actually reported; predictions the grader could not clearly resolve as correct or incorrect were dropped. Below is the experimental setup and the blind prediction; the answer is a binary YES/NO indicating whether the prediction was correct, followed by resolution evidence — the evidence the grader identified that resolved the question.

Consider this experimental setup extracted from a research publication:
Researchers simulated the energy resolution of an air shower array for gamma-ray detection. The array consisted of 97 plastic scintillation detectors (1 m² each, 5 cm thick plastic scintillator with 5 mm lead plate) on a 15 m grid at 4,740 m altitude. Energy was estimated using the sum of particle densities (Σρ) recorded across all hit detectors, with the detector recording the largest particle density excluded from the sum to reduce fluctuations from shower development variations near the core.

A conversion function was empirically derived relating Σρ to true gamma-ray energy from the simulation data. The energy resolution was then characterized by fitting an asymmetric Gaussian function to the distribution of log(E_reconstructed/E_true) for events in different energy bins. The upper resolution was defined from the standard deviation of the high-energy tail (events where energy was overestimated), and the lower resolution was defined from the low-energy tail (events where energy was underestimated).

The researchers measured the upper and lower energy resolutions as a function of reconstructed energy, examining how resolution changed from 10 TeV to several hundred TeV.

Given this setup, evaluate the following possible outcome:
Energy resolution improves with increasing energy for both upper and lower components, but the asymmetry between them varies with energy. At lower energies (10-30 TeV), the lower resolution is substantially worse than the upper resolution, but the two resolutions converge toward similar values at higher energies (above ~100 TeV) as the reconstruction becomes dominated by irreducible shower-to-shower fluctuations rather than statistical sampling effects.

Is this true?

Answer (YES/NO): NO